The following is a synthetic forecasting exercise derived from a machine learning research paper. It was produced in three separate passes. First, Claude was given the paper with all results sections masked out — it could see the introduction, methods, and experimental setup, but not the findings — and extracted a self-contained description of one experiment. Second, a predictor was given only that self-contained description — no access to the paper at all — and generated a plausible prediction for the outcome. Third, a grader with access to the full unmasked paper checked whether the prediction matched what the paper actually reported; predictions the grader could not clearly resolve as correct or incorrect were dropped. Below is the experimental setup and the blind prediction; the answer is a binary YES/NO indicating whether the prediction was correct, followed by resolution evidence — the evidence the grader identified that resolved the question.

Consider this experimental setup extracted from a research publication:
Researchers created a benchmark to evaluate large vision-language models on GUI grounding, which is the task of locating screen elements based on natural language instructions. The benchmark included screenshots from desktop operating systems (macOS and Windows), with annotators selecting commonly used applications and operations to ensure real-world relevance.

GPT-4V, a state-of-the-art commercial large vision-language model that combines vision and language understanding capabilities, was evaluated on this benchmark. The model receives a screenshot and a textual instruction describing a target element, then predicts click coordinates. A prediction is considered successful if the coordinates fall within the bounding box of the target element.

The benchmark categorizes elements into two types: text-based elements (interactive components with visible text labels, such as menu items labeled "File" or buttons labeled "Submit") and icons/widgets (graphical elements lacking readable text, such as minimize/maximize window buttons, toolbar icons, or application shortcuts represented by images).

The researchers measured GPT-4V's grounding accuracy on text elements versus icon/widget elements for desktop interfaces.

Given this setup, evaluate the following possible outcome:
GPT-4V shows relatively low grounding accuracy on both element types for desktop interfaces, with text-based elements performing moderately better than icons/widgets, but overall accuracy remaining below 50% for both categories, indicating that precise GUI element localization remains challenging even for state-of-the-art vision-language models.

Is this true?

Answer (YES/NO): YES